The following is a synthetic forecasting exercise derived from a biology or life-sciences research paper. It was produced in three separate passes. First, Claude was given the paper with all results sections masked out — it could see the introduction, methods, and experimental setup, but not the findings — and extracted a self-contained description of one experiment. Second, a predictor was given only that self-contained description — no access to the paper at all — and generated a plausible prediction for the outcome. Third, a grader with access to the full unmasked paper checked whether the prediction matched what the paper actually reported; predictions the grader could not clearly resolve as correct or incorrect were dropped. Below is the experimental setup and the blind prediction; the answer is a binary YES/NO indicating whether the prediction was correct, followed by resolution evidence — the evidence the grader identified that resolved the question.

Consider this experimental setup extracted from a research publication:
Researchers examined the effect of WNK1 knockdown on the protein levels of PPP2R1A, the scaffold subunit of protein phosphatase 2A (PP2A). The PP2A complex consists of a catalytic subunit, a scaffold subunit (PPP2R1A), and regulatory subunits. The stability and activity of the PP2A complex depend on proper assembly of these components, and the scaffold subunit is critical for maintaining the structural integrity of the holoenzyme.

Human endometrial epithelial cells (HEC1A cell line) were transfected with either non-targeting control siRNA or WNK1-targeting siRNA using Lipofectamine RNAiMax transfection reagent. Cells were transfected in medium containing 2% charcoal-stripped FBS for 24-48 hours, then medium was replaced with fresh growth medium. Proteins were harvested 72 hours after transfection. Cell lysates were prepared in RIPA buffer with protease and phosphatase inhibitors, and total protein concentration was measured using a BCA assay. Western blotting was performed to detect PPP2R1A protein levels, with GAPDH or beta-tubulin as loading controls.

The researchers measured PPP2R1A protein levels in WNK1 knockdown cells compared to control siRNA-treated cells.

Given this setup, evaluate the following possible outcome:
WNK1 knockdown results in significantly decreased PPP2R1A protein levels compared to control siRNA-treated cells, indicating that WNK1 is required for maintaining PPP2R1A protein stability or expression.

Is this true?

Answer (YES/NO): YES